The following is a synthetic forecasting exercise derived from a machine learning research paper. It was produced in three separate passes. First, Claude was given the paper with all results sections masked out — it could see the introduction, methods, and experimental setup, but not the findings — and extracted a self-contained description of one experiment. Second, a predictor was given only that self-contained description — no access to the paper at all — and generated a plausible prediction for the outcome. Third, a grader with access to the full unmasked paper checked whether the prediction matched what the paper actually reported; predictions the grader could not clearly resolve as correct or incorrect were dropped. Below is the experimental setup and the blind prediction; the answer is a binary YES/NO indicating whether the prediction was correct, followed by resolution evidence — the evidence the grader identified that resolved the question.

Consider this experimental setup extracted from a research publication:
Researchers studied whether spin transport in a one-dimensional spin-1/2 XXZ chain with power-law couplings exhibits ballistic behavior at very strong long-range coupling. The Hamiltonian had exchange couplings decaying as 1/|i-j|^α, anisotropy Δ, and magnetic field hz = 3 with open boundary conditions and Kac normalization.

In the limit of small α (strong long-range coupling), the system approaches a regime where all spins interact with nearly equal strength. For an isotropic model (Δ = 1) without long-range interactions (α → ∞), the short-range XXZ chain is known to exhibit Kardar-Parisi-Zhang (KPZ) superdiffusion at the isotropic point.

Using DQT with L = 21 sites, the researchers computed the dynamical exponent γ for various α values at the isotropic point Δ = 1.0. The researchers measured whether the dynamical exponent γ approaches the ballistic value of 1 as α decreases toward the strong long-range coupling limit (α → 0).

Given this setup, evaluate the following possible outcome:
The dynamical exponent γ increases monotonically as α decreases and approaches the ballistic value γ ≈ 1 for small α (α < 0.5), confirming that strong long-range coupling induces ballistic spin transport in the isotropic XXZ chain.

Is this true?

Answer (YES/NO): NO